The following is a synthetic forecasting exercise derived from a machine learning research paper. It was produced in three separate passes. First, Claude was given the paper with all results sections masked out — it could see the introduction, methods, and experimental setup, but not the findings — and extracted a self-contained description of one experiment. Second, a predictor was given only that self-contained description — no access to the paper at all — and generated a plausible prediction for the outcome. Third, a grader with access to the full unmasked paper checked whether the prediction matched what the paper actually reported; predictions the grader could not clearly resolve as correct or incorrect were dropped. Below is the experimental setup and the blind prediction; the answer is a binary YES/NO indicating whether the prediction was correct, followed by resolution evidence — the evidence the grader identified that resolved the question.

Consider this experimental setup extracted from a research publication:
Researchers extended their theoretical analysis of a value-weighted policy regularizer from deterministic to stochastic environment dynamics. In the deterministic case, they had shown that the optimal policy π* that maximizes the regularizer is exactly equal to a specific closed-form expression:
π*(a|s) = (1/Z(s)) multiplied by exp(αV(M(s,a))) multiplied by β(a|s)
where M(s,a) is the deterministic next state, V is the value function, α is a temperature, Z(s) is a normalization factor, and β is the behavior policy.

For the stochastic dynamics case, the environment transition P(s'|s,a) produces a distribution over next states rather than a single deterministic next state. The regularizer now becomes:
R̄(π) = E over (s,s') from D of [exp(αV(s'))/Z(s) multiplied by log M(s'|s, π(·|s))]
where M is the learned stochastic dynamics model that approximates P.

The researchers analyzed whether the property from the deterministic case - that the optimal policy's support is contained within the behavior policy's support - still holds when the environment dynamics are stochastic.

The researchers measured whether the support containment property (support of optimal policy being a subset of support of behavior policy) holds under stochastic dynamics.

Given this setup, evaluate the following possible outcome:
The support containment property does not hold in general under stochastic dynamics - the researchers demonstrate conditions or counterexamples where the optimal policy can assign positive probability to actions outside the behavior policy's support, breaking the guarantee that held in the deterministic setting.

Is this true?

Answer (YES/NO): NO